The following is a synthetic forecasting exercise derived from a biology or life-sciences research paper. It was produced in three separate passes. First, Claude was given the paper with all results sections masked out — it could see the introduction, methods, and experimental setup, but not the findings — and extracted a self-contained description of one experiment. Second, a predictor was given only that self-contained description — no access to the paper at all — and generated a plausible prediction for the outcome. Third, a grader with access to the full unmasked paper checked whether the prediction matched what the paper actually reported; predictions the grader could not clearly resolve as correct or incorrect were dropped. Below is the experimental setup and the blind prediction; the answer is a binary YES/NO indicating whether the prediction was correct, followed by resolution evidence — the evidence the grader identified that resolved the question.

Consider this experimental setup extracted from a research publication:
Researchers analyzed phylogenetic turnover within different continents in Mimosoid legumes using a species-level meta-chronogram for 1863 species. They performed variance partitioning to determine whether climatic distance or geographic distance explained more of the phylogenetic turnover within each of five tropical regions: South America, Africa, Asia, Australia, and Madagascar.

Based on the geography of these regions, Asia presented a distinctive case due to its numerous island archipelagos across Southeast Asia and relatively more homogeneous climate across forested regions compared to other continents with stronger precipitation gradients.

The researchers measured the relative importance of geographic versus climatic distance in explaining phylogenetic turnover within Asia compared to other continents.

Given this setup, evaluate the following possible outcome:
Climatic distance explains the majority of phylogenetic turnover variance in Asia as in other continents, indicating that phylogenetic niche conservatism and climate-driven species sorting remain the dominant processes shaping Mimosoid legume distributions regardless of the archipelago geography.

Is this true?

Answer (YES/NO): NO